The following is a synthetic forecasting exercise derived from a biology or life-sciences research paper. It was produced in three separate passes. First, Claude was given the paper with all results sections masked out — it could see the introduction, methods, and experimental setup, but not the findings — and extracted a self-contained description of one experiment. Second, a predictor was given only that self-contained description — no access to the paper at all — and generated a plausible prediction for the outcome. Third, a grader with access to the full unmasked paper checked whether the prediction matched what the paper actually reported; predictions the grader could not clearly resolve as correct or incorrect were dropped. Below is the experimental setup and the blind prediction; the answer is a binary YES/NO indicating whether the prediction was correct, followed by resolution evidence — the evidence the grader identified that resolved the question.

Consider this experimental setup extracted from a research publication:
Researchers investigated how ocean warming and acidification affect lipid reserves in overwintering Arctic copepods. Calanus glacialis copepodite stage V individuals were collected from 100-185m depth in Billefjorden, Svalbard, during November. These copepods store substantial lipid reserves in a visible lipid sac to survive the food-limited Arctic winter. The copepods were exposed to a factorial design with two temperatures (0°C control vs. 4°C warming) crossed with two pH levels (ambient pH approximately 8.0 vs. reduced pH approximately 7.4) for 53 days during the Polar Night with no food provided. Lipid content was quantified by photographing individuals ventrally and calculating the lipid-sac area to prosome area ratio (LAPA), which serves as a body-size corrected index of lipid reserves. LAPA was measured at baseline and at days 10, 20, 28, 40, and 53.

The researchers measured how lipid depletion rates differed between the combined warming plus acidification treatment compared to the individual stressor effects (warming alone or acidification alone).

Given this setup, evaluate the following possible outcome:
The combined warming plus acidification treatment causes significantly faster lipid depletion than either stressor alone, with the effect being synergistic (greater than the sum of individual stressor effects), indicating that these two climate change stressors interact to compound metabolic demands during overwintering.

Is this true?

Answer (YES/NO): NO